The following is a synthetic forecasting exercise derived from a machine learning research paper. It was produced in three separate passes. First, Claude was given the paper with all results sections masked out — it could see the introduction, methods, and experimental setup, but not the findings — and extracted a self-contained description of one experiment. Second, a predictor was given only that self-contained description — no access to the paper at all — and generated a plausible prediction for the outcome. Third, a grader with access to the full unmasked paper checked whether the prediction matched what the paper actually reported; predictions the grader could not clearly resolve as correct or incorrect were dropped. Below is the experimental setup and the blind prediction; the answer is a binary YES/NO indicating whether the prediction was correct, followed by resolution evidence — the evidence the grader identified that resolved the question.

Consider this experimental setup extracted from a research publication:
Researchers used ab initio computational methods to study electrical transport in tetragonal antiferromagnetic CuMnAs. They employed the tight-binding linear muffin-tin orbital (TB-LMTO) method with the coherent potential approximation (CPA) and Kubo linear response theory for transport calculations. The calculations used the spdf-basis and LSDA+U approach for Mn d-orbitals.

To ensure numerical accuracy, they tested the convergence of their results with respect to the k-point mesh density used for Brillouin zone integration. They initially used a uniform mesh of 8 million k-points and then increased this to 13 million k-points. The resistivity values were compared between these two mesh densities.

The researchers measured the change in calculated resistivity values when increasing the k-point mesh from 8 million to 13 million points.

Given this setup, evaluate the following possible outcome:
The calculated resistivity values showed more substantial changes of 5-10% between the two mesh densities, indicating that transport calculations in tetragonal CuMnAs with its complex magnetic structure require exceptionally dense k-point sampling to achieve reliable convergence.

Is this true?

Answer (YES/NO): NO